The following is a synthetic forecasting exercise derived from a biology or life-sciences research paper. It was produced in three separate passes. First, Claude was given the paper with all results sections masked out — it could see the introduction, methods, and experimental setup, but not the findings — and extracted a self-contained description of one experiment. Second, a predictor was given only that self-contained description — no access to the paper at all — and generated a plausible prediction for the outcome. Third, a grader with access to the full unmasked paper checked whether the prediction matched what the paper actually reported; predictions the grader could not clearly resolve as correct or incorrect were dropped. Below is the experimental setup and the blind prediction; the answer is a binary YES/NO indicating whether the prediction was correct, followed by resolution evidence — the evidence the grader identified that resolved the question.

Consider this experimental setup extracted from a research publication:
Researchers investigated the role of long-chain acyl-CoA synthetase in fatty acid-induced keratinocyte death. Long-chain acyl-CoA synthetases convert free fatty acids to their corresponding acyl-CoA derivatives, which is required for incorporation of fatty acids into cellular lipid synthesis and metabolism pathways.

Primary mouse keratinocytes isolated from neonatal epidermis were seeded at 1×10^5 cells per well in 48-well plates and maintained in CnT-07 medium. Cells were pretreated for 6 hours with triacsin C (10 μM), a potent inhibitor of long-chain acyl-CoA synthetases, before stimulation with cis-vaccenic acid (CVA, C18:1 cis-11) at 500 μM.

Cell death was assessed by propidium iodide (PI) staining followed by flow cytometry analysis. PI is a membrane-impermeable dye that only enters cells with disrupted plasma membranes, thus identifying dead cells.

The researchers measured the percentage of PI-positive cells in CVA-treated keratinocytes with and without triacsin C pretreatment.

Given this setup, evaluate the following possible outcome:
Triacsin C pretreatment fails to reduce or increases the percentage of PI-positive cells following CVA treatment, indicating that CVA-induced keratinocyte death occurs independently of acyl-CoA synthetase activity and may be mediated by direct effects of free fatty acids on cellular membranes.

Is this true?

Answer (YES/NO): YES